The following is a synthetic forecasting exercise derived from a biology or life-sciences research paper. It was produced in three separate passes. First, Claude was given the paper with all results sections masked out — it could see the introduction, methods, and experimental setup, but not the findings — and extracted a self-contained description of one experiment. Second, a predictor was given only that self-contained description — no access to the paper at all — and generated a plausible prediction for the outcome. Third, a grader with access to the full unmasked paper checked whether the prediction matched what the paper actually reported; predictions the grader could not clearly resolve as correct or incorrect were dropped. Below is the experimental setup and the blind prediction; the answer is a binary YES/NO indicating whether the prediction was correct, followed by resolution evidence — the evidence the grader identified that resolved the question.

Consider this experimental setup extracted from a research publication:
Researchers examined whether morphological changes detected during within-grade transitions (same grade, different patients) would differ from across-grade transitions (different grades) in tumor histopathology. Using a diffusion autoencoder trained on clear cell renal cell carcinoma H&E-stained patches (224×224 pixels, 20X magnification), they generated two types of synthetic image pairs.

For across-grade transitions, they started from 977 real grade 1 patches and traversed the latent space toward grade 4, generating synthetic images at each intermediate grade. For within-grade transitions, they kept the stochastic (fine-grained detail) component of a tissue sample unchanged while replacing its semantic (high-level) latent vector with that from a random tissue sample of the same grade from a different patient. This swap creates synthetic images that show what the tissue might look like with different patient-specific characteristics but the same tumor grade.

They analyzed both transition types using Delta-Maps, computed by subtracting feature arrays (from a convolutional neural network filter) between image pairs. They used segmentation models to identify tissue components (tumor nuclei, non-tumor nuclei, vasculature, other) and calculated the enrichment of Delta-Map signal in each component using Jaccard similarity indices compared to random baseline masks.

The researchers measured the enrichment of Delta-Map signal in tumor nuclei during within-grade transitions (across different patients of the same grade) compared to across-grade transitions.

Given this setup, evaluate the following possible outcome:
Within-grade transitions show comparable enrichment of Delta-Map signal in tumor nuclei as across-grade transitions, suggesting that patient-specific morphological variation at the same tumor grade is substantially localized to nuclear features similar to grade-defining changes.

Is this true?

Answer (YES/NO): NO